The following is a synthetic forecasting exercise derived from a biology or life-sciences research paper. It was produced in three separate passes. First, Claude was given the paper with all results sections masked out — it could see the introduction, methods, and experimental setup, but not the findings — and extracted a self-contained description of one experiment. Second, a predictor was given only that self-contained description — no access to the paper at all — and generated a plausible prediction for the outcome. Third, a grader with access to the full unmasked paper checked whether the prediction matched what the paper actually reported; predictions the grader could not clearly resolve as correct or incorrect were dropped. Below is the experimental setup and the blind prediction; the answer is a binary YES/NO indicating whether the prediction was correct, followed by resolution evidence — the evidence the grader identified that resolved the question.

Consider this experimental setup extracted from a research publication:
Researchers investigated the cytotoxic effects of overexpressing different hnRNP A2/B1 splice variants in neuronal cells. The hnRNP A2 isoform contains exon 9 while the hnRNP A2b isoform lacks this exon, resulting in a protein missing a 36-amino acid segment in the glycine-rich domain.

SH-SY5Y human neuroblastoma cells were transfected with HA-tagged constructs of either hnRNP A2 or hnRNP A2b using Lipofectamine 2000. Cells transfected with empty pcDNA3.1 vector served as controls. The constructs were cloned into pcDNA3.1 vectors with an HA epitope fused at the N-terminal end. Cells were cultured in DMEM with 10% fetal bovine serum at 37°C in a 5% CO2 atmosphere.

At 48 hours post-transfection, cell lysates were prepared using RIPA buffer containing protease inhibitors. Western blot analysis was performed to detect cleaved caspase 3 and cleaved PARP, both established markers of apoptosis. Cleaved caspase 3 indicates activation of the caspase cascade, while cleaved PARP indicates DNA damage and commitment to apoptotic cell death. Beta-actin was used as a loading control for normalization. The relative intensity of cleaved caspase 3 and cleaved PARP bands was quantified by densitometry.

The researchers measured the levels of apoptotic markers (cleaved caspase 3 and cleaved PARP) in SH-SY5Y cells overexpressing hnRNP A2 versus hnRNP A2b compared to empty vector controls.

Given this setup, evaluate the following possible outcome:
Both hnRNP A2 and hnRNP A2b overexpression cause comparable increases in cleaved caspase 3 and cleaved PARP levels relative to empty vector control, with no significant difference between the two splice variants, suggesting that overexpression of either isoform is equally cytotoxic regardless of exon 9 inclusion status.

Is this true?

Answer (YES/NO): NO